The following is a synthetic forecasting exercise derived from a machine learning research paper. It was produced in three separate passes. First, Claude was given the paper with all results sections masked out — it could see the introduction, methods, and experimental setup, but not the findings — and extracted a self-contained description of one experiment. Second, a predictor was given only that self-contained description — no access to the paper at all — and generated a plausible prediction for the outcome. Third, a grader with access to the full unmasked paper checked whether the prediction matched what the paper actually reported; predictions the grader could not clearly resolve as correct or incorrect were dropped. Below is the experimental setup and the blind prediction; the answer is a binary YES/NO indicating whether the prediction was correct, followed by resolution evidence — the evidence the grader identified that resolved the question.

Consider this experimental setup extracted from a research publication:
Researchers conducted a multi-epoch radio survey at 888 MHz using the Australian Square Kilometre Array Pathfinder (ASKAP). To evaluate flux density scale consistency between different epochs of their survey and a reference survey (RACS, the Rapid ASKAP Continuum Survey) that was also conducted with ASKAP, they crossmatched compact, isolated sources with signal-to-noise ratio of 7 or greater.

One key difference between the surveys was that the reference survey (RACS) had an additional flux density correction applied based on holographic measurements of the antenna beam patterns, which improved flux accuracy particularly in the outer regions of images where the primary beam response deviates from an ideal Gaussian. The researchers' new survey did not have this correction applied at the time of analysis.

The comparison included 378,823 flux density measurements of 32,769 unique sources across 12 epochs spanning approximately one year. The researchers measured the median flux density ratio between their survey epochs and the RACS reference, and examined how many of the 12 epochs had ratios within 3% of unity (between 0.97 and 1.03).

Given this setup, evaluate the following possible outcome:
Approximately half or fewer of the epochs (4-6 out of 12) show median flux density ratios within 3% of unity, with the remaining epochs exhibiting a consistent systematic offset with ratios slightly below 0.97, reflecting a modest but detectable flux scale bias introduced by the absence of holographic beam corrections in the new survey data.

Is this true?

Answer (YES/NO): NO